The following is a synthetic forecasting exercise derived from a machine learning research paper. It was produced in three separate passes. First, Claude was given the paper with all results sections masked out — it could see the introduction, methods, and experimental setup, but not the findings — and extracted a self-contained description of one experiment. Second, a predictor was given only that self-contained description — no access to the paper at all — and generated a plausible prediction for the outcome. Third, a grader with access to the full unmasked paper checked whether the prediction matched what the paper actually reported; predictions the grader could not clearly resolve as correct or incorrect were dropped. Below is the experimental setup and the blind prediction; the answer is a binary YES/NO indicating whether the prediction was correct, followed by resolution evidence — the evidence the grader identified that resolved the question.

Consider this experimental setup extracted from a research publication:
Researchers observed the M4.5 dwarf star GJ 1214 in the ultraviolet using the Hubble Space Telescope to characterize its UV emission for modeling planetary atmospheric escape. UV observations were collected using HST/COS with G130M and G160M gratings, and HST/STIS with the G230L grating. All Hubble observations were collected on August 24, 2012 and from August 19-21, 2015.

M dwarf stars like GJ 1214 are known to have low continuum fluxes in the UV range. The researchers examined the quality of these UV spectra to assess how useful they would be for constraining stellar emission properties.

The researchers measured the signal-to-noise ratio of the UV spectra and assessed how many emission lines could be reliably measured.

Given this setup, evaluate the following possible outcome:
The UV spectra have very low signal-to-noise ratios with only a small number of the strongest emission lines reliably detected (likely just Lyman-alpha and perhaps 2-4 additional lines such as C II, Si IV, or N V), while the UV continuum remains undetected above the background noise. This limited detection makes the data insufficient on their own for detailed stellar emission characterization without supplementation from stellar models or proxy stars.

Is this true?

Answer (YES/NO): YES